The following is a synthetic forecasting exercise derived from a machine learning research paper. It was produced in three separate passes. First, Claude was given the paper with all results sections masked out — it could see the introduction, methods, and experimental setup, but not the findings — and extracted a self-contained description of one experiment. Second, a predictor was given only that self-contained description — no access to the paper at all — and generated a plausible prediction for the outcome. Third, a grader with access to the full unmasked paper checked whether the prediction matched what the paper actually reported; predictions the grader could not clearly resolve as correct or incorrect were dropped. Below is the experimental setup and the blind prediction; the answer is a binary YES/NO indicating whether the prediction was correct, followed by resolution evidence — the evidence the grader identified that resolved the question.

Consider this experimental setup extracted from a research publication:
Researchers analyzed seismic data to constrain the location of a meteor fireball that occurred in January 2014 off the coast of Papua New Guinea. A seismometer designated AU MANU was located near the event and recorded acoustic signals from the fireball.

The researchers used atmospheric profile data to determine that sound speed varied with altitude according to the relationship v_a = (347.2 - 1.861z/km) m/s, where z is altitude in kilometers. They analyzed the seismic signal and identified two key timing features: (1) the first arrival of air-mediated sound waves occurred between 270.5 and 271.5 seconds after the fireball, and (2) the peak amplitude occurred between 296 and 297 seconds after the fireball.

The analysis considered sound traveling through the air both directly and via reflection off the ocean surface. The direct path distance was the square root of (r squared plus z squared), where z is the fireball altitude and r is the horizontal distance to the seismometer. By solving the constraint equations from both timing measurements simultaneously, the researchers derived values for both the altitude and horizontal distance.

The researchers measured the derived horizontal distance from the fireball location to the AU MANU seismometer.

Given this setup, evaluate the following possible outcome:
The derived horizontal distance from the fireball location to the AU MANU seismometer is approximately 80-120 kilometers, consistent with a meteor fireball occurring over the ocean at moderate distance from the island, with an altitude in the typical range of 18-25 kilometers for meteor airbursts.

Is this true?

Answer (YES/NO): NO